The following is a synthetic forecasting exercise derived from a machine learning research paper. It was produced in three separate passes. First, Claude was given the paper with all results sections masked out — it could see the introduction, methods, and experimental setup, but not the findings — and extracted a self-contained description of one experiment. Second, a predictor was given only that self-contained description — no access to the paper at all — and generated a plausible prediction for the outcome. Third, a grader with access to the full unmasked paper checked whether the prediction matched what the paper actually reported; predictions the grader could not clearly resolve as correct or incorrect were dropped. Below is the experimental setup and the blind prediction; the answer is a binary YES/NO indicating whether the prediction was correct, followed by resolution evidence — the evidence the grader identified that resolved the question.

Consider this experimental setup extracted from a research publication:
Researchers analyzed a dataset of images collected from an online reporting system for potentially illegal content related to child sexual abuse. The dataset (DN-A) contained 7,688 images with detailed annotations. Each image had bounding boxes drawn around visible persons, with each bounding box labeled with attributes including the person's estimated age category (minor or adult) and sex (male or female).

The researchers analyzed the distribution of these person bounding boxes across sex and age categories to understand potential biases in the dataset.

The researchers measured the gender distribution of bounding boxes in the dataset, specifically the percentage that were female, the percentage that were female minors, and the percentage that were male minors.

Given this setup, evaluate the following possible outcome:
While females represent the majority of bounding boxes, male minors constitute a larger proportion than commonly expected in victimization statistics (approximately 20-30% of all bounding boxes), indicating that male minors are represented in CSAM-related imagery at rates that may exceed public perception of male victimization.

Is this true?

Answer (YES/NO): NO